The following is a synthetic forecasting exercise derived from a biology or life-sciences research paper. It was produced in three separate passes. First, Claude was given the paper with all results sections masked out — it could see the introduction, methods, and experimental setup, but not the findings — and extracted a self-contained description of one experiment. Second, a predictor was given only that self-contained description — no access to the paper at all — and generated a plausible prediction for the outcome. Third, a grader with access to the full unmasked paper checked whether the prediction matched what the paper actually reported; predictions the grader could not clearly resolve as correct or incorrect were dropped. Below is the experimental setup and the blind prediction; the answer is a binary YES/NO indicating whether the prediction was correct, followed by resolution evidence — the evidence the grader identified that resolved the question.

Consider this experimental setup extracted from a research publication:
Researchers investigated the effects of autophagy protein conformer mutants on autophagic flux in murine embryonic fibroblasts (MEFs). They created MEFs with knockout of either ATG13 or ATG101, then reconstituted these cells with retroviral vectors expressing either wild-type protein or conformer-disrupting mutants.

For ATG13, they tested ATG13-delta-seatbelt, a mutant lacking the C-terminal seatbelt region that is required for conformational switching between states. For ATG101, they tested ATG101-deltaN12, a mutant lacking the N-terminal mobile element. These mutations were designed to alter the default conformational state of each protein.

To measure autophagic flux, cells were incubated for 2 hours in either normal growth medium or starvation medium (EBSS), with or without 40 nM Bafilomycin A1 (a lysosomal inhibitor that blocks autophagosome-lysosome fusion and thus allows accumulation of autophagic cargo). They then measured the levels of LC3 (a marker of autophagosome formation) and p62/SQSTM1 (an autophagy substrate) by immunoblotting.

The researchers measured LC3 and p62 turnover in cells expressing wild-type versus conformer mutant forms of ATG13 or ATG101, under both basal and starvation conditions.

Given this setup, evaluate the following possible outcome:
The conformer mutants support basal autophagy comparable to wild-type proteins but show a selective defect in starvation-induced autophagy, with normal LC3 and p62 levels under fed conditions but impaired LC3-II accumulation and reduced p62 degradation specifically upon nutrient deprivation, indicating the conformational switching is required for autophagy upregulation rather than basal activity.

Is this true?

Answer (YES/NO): NO